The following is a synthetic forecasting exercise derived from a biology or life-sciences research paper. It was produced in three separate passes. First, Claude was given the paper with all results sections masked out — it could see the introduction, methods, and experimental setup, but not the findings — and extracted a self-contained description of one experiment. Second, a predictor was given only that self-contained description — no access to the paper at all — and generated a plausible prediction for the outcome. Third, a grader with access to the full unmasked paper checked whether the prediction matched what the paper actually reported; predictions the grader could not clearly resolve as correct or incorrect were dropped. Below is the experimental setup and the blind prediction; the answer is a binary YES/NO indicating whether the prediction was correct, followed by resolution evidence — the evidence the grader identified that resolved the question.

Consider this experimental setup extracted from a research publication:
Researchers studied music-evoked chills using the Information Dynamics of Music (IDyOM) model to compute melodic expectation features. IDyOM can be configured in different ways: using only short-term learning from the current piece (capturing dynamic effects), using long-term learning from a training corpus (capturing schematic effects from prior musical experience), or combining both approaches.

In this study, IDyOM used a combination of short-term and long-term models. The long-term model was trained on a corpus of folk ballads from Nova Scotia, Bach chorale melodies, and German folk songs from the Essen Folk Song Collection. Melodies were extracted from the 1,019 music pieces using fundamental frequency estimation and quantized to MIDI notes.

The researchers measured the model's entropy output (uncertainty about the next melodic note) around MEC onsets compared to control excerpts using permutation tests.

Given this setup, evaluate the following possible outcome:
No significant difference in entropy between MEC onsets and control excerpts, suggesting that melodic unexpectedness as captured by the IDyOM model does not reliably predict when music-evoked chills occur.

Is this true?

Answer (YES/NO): NO